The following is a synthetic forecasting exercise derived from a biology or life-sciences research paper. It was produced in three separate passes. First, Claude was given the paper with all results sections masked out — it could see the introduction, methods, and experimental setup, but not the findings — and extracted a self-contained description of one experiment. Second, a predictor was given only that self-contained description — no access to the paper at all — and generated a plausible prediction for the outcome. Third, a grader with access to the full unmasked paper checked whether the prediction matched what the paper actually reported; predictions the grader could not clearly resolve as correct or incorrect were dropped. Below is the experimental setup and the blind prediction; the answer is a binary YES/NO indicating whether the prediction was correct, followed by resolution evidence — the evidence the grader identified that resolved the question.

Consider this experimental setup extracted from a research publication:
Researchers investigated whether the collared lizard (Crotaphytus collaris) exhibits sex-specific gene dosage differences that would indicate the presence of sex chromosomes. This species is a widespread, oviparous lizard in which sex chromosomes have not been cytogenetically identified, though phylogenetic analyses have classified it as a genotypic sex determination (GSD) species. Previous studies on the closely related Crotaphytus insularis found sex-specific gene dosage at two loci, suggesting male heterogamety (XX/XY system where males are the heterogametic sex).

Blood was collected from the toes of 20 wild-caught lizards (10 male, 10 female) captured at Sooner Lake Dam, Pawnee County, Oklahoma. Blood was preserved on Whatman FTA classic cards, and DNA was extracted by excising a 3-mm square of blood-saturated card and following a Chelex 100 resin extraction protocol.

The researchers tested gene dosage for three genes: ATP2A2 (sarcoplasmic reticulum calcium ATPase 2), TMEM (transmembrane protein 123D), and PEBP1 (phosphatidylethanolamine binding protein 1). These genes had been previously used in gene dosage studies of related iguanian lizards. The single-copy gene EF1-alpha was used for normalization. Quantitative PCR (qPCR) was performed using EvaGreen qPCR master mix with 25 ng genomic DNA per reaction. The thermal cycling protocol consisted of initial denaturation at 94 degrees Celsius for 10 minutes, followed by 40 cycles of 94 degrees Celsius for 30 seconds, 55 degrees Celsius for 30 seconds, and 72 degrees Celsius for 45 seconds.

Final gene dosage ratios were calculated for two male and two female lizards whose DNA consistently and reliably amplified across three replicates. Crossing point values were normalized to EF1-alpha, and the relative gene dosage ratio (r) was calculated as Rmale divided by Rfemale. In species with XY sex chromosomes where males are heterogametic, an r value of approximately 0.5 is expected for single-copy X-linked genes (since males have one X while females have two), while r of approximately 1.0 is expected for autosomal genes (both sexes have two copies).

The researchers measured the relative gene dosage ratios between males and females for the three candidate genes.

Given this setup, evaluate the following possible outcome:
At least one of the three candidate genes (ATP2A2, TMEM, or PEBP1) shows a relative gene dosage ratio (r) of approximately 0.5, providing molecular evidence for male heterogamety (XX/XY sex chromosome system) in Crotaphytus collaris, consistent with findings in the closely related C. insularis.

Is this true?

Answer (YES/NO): YES